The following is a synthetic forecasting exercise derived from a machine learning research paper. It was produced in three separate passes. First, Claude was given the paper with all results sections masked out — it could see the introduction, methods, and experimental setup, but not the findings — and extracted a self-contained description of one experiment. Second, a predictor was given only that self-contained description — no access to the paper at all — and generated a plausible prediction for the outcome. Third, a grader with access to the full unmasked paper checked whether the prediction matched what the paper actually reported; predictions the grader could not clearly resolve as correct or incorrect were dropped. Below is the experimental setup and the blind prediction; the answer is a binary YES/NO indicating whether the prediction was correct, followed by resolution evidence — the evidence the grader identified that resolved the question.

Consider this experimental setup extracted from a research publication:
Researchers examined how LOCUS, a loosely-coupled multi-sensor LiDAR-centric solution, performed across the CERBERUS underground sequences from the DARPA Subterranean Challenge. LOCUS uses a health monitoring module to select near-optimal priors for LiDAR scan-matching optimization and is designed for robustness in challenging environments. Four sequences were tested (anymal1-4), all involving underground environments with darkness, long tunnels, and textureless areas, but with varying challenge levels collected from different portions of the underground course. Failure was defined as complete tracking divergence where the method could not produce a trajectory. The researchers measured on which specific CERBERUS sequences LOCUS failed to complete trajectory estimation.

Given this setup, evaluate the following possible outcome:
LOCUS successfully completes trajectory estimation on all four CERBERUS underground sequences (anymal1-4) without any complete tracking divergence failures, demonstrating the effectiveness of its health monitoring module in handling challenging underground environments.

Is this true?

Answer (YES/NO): NO